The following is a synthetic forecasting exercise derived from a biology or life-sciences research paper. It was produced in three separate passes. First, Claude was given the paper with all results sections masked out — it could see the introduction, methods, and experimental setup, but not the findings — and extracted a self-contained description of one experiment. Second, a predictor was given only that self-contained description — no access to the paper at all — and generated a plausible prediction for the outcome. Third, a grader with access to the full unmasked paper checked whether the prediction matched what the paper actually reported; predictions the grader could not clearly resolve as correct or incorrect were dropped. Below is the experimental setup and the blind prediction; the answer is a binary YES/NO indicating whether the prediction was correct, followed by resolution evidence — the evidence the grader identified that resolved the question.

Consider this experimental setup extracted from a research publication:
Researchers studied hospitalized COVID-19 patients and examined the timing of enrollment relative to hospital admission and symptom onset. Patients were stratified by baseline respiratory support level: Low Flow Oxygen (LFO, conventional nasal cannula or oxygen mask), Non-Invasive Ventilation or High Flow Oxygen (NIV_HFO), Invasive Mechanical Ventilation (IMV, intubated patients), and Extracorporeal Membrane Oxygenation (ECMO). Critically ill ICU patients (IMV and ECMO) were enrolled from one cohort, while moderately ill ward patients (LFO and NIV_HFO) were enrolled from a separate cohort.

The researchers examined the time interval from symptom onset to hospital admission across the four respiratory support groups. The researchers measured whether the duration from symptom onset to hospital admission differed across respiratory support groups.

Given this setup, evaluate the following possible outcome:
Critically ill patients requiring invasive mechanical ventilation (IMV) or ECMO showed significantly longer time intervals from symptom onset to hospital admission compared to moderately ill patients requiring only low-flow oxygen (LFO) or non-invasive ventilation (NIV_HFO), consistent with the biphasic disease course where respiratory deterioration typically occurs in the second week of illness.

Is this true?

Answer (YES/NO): NO